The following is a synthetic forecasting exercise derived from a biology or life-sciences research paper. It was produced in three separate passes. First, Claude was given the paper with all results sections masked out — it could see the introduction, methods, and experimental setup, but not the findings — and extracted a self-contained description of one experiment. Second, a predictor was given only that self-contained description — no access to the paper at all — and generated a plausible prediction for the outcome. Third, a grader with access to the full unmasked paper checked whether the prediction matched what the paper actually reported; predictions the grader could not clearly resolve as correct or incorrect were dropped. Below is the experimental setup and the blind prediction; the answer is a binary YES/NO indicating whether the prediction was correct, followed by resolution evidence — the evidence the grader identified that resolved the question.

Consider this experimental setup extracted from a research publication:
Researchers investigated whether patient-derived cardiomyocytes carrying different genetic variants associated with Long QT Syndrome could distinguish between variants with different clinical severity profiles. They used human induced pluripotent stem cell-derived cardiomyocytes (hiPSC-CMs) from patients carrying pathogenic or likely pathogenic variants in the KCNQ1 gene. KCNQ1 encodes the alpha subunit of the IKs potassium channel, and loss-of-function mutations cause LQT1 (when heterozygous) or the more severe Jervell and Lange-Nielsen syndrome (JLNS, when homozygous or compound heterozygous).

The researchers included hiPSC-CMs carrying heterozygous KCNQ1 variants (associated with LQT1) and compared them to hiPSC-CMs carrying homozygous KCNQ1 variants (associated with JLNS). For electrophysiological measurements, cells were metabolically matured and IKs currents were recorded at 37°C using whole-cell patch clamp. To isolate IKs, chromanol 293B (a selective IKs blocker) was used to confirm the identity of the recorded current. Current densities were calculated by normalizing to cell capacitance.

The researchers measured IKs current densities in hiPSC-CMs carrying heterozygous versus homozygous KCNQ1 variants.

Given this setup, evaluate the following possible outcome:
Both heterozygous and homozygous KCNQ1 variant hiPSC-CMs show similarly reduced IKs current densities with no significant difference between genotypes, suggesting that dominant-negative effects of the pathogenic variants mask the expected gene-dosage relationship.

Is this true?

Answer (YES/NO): NO